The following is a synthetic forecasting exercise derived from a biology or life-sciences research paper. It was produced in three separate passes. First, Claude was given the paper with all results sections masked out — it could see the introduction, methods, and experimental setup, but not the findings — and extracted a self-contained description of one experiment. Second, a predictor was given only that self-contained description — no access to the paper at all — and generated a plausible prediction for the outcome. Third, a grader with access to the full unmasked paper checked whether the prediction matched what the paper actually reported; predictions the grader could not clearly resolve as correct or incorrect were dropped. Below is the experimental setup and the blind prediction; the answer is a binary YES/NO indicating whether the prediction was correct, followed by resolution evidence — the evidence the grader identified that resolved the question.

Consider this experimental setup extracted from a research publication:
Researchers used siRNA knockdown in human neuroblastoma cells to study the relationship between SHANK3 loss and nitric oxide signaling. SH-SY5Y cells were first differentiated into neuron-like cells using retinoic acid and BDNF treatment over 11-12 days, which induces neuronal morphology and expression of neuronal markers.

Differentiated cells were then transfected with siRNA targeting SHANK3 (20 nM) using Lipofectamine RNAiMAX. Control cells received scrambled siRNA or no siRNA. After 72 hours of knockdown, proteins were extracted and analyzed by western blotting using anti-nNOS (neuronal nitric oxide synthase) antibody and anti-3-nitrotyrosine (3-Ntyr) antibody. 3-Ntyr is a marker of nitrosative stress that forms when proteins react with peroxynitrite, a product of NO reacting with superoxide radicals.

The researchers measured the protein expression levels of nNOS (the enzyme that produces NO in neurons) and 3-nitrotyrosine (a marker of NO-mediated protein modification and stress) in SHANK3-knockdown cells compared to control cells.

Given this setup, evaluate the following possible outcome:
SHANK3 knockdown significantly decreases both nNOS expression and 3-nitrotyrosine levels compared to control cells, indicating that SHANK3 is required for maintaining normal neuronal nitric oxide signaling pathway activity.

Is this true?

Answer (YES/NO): NO